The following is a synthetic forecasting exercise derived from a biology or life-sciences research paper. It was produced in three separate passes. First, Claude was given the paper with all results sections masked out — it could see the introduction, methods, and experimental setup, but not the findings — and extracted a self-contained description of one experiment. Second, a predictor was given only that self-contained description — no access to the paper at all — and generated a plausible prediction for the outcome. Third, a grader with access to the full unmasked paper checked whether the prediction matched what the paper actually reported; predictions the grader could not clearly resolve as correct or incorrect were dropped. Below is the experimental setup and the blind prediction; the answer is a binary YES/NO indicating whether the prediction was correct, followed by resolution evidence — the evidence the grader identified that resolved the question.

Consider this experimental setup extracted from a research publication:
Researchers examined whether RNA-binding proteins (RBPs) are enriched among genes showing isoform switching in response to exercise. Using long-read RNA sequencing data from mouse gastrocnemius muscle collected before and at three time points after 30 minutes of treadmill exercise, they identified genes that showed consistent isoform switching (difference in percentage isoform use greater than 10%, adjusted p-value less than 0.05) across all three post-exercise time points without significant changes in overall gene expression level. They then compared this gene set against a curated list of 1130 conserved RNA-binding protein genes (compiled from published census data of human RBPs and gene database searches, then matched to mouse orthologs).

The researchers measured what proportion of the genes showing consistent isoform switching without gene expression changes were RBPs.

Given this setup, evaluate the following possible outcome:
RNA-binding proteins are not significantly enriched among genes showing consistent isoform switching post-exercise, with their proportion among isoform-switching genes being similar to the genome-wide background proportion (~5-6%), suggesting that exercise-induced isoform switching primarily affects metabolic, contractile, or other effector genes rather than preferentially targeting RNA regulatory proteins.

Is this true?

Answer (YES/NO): NO